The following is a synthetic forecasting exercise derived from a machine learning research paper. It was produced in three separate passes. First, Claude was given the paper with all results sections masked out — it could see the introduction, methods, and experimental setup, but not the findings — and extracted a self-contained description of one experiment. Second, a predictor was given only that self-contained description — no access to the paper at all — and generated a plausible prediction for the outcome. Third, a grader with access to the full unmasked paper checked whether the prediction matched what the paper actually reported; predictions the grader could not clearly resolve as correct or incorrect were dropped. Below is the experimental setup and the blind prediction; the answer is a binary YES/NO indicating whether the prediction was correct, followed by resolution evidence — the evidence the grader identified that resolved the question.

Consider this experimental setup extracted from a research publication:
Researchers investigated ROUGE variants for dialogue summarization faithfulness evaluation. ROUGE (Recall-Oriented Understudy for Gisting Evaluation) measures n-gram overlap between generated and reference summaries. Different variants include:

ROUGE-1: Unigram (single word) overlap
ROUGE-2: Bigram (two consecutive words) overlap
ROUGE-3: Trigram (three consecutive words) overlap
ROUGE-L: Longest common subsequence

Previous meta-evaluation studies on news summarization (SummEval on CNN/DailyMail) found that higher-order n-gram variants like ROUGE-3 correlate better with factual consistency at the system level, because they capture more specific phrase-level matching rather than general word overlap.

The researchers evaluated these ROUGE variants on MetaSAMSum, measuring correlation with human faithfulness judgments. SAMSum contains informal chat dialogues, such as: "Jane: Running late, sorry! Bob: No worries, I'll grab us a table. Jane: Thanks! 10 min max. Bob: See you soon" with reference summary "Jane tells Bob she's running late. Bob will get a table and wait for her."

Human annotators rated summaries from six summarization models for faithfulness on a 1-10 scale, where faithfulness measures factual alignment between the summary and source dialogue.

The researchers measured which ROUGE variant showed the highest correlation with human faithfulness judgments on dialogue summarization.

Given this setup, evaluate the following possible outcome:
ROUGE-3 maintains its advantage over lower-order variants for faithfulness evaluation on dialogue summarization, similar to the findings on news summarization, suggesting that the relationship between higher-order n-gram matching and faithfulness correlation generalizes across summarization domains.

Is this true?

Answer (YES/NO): NO